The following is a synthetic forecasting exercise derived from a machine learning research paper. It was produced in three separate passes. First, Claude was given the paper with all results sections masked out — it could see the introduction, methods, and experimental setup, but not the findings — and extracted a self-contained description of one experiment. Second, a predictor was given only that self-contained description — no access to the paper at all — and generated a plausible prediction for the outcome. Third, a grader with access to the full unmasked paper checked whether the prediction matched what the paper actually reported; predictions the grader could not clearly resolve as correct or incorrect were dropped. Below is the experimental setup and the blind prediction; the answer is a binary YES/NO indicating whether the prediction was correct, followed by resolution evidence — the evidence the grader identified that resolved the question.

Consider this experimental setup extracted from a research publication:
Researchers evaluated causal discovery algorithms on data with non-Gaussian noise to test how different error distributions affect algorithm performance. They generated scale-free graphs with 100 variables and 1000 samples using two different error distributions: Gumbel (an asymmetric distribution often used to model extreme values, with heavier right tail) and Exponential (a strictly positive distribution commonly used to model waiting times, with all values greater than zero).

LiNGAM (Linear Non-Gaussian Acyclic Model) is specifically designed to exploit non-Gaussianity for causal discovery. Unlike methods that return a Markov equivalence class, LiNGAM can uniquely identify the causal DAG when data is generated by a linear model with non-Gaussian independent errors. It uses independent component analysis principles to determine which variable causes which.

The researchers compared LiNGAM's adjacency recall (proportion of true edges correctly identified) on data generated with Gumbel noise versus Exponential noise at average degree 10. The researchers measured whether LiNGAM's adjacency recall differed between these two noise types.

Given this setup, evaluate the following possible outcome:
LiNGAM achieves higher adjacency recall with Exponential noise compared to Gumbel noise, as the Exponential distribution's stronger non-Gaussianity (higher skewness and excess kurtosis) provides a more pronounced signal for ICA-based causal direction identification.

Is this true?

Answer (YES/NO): YES